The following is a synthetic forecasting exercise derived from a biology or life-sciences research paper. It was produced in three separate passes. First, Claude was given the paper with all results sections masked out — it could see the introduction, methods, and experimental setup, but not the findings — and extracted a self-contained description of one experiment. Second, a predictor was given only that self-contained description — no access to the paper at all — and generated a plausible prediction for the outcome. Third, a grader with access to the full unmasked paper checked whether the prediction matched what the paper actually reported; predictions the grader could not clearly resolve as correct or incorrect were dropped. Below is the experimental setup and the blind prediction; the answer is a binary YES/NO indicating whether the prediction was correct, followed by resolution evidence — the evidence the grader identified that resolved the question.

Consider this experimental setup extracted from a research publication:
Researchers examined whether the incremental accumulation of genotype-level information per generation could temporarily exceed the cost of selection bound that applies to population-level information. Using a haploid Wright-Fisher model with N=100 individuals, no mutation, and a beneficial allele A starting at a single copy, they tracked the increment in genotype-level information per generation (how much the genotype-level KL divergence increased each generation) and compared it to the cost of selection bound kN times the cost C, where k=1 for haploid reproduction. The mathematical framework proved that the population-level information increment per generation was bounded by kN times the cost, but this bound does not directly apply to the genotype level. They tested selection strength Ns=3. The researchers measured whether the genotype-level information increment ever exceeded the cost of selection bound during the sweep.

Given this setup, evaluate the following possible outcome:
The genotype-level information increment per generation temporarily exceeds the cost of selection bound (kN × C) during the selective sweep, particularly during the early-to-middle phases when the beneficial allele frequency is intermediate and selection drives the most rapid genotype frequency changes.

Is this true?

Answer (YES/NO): YES